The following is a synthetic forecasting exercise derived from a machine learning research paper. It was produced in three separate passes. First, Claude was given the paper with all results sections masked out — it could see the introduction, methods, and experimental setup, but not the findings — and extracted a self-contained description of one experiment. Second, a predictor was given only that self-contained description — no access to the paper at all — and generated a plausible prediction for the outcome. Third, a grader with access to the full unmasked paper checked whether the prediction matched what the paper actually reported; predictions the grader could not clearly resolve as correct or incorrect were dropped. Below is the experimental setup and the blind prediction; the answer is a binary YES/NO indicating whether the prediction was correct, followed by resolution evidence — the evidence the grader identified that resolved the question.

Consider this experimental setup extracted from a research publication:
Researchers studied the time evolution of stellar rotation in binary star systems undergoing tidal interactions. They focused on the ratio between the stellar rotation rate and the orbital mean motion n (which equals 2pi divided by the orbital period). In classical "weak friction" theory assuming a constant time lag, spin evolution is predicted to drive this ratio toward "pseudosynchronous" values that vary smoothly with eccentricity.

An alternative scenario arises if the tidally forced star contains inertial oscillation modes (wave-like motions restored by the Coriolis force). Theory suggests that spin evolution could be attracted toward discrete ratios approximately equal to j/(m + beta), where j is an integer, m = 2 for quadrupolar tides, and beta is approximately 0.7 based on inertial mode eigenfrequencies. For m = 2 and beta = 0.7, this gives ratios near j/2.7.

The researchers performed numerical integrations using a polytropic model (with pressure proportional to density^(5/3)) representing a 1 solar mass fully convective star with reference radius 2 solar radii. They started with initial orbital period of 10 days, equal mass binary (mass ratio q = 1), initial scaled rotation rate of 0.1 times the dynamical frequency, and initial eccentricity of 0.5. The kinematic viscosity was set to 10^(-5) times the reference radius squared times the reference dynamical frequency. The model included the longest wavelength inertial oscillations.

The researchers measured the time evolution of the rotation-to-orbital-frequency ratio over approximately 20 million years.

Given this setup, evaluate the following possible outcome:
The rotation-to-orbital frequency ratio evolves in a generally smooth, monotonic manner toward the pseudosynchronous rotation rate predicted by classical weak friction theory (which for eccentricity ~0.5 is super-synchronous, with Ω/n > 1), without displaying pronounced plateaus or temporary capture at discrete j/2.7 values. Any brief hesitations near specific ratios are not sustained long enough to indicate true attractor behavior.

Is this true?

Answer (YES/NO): NO